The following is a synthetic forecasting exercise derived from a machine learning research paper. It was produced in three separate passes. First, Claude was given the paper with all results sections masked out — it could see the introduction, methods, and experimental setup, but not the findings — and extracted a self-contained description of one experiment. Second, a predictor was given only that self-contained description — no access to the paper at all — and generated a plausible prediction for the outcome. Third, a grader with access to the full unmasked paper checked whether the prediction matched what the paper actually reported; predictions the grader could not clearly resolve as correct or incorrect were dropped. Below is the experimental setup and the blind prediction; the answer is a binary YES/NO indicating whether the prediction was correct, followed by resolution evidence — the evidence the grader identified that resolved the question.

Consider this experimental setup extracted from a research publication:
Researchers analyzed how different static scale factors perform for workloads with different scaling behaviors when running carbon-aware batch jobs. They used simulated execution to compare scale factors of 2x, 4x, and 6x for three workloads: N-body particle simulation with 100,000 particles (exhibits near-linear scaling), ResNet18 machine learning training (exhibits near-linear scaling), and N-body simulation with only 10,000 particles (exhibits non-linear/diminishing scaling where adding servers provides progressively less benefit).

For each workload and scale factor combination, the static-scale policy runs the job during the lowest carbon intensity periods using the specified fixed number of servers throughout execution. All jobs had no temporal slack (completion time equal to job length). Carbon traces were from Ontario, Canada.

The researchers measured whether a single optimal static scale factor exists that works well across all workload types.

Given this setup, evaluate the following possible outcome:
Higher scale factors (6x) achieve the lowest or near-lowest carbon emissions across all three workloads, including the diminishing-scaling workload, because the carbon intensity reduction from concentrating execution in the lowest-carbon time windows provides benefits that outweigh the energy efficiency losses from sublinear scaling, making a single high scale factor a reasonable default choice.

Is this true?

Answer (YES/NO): NO